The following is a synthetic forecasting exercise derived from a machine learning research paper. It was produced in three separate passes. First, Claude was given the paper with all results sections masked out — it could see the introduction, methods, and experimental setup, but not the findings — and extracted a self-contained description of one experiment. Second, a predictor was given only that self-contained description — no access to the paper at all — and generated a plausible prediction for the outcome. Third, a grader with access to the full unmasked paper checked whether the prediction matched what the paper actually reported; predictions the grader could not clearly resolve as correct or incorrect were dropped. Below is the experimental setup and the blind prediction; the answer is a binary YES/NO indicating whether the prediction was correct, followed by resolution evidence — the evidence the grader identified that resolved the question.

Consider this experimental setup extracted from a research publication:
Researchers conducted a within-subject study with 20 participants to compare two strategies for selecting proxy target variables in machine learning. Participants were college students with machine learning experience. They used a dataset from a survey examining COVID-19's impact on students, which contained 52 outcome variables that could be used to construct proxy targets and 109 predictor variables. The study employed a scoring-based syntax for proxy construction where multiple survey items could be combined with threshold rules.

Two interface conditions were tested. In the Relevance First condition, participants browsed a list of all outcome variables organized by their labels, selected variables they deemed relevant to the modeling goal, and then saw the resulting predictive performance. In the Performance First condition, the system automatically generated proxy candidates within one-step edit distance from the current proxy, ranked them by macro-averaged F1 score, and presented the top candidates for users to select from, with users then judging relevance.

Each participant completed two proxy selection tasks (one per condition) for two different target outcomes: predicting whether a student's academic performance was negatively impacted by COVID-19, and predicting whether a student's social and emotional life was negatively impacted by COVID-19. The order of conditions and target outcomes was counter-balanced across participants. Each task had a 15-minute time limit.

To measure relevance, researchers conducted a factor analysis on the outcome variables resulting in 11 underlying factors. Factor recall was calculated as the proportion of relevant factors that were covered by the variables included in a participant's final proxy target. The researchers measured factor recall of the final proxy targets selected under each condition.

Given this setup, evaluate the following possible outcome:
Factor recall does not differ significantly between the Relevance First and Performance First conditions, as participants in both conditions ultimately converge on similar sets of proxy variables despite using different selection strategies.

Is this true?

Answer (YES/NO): NO